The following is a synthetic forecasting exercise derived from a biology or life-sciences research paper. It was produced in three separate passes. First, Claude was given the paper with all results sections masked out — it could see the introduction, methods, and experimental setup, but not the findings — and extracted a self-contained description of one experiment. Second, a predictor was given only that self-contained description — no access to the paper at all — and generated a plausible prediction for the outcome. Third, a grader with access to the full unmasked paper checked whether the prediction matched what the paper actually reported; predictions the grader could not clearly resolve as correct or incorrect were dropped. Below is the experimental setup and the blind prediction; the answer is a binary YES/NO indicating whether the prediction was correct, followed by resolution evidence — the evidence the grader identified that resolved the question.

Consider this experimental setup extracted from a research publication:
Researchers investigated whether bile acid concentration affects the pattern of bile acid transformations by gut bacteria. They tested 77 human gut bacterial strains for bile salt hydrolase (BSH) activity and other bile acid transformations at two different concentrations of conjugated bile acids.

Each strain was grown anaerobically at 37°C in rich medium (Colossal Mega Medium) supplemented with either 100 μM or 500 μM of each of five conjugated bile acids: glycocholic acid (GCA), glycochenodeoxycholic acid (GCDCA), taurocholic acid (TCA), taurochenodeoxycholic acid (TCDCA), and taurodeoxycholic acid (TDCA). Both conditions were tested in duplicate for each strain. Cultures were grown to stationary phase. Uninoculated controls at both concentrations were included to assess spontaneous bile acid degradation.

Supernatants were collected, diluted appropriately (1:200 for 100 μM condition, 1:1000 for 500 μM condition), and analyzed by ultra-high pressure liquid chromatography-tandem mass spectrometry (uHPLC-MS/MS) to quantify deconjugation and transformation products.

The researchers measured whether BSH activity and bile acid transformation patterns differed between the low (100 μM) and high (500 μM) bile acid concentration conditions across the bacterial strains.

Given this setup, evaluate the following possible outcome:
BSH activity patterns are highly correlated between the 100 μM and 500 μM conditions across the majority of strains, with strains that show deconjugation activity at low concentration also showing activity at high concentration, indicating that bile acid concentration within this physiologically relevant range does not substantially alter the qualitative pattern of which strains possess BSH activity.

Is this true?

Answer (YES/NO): YES